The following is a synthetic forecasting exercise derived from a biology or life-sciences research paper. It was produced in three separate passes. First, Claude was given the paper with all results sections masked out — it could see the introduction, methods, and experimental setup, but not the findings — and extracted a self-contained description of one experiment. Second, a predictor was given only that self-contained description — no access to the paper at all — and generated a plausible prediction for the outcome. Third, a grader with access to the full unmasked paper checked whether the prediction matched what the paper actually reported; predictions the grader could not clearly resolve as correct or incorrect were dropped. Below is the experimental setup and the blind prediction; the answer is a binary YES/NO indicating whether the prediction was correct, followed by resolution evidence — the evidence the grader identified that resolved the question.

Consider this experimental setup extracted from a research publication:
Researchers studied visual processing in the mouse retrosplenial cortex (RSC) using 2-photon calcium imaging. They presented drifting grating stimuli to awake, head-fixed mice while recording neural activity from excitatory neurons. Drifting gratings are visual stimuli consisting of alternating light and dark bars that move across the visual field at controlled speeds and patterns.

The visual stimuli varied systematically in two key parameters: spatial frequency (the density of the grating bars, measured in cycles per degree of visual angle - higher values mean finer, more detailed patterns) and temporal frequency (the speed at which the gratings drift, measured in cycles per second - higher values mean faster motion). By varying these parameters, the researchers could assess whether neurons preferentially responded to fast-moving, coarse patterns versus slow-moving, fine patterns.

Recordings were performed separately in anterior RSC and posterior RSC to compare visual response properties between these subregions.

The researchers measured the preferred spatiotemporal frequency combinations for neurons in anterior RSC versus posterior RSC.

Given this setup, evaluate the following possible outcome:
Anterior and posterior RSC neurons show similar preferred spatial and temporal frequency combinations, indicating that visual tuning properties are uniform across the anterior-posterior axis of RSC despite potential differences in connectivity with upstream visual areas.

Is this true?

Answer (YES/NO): NO